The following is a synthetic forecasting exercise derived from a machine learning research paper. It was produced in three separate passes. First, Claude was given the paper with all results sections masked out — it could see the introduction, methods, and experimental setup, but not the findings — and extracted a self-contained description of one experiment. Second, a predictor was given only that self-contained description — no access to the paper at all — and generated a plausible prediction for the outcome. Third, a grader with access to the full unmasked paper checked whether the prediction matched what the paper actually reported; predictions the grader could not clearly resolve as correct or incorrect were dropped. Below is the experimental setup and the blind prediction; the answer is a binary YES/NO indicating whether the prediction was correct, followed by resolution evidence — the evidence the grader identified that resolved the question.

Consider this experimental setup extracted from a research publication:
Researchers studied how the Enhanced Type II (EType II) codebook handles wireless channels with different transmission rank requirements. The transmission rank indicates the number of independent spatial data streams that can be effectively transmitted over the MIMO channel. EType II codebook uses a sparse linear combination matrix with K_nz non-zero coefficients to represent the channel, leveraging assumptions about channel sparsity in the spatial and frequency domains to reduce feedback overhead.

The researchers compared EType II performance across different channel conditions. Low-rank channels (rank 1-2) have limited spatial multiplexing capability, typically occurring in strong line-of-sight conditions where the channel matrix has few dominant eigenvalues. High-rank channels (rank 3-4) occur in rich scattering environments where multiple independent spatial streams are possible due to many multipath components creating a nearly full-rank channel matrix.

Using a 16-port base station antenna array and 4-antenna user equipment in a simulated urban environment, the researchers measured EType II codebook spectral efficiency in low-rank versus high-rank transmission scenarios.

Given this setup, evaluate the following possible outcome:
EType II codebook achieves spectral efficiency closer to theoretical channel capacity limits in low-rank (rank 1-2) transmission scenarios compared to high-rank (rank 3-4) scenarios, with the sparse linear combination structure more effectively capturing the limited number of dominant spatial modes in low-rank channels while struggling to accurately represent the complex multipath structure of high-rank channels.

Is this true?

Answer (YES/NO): YES